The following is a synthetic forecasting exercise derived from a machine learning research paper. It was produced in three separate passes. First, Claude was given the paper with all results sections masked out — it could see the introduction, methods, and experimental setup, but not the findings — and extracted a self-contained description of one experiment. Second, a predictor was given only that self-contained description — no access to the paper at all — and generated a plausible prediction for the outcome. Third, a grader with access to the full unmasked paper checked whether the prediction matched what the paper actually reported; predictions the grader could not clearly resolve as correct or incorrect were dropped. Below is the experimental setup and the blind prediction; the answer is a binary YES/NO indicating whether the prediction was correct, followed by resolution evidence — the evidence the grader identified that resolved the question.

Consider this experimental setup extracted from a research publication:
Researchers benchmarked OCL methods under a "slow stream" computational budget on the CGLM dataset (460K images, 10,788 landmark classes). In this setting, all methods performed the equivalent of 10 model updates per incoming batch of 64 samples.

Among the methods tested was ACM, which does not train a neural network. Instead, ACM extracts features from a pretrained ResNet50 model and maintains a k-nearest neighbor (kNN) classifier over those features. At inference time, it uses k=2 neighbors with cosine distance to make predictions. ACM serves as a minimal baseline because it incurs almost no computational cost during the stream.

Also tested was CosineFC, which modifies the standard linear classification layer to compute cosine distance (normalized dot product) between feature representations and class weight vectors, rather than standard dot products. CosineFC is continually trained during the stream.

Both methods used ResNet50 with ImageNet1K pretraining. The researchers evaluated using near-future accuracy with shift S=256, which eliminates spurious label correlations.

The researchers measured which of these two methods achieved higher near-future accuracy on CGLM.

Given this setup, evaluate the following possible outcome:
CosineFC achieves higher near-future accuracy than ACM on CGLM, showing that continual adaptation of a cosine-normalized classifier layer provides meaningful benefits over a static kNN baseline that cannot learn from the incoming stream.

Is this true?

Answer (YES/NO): YES